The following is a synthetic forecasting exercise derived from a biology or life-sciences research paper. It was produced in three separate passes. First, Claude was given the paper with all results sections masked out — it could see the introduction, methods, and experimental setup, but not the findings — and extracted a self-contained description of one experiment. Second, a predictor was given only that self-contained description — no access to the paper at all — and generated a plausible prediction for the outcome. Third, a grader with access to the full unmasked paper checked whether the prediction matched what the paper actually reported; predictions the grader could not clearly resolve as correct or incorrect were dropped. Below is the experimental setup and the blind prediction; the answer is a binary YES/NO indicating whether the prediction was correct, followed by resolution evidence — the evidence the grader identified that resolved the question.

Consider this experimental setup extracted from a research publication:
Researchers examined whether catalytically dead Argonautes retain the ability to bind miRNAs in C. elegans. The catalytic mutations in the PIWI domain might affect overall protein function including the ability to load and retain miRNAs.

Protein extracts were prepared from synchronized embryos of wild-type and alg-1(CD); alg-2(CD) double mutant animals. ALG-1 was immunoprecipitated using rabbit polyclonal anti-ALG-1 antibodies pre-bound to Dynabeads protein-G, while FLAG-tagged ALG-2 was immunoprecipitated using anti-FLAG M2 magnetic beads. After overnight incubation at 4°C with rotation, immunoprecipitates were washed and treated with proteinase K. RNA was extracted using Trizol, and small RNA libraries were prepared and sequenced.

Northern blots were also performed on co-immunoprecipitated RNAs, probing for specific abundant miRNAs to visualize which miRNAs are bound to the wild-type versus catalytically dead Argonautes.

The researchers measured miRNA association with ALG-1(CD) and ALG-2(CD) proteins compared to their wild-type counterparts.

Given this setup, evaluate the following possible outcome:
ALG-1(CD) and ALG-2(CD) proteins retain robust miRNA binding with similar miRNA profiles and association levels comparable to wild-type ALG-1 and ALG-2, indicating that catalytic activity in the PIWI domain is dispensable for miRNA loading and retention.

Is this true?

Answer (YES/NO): YES